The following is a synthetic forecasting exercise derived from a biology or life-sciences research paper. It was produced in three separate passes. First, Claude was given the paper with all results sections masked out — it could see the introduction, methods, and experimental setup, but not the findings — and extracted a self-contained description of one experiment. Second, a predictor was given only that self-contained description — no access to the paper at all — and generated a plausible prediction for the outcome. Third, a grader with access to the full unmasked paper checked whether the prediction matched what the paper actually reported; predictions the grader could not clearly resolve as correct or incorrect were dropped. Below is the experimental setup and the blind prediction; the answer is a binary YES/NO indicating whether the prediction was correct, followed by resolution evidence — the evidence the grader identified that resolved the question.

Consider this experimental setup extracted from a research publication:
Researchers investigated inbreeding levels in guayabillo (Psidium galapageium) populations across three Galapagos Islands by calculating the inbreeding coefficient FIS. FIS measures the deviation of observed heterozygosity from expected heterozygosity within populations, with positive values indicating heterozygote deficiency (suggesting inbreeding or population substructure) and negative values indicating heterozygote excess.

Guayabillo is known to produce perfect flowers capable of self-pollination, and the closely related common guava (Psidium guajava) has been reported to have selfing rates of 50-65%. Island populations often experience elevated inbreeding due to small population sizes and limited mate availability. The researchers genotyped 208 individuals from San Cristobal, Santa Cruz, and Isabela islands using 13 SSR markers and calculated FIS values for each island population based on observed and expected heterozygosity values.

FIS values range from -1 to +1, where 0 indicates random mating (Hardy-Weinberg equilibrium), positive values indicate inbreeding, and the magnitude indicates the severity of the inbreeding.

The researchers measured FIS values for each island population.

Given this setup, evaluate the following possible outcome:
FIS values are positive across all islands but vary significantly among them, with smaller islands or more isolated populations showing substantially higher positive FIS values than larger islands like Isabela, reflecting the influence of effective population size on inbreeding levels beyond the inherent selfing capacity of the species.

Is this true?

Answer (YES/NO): NO